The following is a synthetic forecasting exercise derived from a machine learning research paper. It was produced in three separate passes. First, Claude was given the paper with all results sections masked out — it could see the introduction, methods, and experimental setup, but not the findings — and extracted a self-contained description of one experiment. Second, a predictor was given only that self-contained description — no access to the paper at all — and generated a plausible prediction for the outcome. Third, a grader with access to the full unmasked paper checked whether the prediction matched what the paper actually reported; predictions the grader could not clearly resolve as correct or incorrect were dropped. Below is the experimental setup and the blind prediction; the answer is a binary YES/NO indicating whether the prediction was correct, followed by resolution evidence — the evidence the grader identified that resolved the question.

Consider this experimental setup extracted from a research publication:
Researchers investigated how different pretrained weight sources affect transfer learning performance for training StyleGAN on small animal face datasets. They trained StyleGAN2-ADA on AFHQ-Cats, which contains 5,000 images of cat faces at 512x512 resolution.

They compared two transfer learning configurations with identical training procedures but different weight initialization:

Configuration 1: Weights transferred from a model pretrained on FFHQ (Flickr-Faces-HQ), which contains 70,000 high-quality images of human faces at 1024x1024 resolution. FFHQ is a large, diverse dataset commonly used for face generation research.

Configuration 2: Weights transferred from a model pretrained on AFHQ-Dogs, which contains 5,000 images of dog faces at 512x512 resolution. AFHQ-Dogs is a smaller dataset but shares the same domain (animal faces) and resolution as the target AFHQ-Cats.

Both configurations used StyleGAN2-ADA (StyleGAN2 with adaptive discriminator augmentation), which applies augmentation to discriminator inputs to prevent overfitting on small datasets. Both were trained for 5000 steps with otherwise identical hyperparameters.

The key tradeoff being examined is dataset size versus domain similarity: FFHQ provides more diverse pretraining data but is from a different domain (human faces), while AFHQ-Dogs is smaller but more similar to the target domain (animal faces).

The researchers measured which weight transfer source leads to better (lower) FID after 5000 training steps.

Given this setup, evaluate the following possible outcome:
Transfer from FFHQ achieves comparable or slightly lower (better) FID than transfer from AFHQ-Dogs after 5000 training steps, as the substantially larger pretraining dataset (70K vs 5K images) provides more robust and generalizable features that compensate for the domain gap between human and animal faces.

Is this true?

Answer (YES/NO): NO